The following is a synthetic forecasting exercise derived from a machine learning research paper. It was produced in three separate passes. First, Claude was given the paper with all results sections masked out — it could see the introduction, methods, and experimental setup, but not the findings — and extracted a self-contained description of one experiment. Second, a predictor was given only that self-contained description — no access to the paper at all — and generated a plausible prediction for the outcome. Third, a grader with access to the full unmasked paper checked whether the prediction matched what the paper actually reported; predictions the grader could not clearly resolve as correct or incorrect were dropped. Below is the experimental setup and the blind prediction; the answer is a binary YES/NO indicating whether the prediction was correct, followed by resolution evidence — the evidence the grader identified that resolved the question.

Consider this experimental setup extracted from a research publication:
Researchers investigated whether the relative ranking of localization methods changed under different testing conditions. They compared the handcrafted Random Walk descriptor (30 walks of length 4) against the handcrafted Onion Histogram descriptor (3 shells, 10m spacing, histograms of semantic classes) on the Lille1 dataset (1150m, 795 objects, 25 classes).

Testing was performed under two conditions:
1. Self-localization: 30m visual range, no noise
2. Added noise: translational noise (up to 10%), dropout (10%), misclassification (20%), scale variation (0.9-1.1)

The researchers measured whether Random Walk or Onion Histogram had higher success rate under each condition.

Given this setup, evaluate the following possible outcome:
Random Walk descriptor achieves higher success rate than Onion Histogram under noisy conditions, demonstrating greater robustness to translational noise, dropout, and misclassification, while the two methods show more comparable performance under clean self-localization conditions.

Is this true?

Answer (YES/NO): YES